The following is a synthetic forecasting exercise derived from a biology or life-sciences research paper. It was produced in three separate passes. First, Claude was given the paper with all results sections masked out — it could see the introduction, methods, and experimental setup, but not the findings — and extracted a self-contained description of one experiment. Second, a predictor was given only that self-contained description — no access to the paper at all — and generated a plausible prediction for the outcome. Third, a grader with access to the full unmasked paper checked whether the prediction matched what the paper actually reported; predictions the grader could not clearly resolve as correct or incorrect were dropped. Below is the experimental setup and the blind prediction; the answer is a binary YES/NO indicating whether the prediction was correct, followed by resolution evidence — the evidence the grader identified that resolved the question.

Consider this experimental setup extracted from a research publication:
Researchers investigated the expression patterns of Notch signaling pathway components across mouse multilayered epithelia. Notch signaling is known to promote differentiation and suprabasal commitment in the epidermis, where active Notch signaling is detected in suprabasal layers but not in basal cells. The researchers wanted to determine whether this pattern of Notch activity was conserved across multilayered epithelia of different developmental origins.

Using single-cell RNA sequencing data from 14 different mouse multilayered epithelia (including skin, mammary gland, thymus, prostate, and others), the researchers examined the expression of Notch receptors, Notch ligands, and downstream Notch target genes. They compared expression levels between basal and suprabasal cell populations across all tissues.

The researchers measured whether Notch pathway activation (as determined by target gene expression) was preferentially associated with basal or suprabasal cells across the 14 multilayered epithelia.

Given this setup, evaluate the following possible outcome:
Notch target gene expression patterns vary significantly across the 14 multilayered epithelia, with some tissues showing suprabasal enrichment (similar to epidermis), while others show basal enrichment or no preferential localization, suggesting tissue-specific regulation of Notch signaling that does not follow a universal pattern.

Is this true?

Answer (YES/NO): NO